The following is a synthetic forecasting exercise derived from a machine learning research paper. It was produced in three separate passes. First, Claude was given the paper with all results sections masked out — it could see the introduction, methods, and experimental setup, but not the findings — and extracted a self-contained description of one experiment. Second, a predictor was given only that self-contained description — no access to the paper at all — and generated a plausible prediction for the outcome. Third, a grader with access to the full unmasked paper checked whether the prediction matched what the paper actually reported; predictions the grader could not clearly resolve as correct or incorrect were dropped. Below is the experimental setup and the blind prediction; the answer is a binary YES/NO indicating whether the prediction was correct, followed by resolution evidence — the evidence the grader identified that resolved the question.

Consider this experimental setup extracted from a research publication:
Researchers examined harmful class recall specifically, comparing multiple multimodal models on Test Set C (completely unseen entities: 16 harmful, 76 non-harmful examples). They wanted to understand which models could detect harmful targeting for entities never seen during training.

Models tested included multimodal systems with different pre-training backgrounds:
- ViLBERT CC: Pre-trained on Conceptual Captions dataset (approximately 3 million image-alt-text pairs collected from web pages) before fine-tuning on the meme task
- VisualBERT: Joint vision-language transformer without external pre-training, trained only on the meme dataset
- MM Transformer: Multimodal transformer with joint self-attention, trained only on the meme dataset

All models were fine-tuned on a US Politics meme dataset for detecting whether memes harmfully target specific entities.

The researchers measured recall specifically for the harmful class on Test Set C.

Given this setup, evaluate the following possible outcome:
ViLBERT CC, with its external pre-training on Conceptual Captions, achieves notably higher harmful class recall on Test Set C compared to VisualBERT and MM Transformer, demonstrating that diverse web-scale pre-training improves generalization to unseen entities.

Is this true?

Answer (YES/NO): NO